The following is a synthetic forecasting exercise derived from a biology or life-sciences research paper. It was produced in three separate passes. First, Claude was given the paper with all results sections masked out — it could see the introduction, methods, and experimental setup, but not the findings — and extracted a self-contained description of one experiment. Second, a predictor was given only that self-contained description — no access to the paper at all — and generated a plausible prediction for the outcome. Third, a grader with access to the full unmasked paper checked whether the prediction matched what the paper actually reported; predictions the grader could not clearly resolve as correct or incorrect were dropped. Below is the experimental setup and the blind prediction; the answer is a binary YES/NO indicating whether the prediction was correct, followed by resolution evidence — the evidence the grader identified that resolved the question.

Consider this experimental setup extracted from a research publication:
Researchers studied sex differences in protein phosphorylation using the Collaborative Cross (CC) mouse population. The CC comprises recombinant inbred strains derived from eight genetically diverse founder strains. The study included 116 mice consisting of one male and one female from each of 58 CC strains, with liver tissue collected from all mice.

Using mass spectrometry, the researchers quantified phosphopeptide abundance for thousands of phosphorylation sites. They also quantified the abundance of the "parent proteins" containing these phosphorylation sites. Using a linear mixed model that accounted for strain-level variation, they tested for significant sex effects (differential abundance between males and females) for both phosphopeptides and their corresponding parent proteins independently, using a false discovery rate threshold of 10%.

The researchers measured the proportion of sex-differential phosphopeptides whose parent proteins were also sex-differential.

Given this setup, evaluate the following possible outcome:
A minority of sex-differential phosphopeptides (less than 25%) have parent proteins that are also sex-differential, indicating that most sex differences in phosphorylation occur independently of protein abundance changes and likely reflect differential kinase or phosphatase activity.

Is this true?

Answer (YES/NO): NO